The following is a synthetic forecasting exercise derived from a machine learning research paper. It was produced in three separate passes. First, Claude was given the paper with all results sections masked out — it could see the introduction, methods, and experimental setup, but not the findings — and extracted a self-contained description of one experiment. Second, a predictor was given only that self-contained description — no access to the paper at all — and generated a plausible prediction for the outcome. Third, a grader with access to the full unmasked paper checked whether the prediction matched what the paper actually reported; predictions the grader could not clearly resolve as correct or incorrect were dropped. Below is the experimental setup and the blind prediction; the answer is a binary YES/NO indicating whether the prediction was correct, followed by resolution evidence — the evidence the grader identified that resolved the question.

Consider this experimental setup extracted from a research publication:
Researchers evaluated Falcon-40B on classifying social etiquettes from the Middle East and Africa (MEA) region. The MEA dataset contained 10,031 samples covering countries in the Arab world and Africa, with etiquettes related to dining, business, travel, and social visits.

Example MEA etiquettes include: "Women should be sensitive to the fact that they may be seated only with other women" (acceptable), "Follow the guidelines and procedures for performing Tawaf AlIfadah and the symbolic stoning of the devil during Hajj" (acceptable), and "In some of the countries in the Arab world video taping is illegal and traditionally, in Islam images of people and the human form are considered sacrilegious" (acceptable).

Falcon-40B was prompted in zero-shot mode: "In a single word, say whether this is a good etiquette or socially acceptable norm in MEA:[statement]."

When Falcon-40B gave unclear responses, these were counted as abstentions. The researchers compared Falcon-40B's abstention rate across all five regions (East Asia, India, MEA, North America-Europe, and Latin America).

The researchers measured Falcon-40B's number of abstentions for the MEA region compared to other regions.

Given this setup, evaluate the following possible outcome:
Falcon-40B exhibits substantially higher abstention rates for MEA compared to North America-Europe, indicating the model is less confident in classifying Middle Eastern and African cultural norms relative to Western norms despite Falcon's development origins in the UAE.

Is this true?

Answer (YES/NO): NO